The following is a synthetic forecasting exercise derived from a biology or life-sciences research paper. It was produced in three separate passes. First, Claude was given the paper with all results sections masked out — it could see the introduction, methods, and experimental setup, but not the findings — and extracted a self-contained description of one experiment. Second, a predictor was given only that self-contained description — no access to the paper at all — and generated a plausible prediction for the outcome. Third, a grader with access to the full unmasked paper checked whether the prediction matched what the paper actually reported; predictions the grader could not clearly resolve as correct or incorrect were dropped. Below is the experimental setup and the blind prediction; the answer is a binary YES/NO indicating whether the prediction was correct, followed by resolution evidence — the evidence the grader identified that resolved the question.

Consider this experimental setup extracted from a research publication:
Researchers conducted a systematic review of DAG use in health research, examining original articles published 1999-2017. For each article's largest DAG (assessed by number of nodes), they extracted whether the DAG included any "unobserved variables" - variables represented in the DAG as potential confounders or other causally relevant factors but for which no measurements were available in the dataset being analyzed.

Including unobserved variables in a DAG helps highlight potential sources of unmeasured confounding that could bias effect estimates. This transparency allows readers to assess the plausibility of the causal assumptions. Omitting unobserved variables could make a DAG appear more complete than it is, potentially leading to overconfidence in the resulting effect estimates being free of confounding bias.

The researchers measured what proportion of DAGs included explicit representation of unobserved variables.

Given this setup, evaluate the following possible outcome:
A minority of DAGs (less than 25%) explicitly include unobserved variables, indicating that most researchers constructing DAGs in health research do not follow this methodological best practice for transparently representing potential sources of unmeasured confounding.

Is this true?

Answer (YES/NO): NO